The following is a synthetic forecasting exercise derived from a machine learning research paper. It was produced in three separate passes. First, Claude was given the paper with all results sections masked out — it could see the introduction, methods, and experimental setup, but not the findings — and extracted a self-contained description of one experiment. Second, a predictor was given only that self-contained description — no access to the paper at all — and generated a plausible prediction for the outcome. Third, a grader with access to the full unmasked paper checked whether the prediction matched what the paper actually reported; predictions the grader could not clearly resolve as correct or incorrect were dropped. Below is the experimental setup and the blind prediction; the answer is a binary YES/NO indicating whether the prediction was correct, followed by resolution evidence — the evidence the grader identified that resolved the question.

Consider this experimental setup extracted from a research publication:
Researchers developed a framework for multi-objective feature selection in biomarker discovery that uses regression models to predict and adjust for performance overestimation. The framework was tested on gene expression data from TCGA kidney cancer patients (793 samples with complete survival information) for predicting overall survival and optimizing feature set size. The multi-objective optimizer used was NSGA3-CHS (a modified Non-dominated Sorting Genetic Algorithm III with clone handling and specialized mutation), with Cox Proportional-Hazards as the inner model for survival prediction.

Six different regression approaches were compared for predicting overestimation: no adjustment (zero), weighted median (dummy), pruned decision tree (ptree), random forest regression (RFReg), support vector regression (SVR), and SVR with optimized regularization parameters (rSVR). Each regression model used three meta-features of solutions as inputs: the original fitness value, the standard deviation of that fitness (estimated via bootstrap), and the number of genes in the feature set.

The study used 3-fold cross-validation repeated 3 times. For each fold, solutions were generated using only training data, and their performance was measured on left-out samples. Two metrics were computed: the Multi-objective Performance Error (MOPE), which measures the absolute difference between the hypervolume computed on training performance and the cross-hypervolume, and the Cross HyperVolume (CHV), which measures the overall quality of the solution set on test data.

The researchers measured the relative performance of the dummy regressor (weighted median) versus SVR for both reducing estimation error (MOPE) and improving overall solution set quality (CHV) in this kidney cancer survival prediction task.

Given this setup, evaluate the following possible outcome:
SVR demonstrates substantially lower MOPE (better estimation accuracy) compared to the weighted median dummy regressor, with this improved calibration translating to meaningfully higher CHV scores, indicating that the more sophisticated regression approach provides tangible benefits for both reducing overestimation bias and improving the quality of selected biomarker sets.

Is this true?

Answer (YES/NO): NO